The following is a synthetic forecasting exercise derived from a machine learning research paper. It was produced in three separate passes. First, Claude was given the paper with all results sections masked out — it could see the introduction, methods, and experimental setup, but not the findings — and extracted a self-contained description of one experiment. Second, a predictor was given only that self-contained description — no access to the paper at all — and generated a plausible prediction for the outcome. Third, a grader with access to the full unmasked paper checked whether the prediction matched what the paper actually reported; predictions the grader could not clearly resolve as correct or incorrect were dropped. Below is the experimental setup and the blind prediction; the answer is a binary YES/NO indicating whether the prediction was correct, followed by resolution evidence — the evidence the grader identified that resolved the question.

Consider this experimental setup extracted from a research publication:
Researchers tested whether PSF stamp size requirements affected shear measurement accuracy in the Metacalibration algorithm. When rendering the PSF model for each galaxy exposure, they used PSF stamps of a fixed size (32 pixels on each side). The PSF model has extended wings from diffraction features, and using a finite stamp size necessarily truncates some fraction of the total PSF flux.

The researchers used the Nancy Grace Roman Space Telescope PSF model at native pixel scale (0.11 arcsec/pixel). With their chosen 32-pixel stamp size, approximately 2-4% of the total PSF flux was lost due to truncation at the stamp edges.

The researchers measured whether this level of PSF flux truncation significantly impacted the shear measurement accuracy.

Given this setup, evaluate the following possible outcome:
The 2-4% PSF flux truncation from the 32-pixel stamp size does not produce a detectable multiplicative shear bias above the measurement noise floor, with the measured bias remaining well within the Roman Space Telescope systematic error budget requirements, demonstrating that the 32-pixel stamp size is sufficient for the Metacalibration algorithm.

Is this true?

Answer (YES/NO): NO